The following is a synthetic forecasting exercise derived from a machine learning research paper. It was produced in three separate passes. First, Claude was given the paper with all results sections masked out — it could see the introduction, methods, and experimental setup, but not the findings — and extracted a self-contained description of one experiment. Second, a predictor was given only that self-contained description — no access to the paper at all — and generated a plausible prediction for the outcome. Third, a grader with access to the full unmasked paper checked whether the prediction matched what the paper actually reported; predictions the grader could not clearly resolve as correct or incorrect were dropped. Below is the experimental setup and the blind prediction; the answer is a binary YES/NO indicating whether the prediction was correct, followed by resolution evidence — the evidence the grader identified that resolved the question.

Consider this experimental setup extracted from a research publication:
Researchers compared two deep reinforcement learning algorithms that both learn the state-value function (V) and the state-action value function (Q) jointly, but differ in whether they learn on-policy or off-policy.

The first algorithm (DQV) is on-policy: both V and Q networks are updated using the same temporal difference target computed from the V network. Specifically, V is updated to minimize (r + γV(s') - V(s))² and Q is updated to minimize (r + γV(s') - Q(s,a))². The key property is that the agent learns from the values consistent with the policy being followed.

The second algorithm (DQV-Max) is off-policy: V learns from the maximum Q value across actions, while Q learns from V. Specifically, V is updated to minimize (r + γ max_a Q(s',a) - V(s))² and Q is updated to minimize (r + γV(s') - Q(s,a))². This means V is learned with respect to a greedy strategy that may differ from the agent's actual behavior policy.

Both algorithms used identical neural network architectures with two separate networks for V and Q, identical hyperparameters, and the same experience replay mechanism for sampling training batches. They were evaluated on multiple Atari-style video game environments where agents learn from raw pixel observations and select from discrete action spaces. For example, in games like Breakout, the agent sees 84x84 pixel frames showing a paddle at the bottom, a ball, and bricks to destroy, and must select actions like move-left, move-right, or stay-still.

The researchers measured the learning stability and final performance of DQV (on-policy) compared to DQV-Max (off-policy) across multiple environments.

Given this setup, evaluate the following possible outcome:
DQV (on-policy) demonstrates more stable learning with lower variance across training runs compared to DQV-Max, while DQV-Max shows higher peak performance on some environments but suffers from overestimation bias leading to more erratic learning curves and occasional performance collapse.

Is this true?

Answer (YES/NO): NO